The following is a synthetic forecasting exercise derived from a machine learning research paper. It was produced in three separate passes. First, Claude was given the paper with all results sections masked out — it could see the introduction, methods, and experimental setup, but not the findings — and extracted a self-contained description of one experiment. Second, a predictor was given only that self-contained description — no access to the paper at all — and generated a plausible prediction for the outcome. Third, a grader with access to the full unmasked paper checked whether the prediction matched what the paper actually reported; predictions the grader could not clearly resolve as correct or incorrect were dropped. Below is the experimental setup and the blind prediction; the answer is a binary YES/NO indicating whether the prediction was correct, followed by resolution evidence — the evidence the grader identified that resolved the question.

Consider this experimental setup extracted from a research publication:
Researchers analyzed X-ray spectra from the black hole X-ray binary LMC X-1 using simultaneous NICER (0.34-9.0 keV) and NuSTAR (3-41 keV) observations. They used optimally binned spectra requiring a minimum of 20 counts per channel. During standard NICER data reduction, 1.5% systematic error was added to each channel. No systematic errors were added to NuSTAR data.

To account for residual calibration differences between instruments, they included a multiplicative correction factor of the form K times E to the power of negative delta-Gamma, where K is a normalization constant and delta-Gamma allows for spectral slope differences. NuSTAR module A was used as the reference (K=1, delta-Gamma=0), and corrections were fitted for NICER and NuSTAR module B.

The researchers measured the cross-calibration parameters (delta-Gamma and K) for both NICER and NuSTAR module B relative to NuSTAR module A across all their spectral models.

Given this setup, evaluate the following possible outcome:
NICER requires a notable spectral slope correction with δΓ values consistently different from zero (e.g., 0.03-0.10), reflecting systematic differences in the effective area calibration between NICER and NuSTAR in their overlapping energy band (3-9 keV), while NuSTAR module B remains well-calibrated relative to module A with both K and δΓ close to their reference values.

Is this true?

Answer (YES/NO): NO